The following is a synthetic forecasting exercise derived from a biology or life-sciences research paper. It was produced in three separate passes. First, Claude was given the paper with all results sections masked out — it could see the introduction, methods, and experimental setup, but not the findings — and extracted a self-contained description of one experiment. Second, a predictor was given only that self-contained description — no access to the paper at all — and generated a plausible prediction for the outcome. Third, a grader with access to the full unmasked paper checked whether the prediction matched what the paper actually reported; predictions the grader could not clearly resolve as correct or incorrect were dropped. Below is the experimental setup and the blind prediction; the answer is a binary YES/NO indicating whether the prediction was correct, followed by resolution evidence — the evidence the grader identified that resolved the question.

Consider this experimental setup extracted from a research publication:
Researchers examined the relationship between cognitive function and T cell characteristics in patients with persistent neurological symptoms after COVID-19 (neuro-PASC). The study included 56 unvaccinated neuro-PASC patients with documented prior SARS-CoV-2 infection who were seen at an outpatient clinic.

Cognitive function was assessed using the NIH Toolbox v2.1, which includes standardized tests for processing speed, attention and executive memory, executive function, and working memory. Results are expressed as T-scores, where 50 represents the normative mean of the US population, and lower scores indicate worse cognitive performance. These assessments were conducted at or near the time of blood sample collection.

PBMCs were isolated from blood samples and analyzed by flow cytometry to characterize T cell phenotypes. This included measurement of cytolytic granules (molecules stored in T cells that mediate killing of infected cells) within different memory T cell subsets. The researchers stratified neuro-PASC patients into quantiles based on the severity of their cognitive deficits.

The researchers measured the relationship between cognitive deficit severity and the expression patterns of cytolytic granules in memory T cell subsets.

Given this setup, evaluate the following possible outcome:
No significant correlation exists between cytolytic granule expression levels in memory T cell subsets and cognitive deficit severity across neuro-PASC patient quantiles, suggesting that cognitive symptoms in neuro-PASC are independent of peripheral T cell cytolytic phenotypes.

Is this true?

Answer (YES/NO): NO